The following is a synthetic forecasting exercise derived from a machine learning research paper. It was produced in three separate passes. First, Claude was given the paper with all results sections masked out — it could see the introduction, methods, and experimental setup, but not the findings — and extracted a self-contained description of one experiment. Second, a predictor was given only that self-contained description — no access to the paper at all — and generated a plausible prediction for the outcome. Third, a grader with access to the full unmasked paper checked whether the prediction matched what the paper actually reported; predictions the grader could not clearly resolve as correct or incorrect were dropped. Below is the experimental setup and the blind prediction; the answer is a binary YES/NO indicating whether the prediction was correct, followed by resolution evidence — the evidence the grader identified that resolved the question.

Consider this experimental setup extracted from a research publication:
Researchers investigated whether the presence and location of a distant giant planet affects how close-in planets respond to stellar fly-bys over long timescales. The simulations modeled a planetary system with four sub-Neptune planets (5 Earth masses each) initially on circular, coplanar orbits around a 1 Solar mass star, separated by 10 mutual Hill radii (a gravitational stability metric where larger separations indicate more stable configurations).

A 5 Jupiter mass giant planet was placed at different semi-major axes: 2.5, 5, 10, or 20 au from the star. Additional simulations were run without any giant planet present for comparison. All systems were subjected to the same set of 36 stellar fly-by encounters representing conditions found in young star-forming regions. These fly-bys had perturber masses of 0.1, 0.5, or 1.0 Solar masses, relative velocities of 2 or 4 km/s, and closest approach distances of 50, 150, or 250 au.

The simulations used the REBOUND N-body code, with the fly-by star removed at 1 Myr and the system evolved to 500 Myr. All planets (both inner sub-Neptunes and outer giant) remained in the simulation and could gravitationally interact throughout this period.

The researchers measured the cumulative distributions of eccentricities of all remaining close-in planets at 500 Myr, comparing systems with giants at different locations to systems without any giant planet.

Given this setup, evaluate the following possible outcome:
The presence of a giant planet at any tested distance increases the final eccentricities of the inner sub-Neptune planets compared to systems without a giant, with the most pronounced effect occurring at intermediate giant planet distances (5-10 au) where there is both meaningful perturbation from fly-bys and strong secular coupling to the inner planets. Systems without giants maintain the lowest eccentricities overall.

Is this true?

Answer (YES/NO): NO